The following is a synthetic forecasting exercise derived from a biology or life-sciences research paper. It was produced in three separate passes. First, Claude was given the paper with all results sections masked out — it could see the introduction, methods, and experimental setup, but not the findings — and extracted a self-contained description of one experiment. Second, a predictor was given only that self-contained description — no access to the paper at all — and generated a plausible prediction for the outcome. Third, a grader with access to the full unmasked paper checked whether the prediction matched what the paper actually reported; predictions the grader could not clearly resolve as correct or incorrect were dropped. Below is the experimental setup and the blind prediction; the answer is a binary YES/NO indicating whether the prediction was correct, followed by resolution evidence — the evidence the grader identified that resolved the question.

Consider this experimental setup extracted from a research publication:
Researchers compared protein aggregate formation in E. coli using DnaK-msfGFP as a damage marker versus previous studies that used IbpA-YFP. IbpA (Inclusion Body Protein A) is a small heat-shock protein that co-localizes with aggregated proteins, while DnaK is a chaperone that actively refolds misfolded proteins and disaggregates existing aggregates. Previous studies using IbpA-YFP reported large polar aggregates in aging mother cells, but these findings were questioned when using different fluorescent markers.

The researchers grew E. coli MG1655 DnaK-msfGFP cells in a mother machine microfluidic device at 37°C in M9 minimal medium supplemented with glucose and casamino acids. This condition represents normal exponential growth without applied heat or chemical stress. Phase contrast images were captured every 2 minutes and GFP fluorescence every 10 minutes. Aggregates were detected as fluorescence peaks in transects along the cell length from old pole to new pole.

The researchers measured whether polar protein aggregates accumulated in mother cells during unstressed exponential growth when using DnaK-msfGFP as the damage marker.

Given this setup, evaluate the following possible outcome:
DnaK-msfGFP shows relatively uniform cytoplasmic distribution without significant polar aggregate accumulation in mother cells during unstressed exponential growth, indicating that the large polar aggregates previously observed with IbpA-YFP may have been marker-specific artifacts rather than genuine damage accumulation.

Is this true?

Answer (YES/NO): NO